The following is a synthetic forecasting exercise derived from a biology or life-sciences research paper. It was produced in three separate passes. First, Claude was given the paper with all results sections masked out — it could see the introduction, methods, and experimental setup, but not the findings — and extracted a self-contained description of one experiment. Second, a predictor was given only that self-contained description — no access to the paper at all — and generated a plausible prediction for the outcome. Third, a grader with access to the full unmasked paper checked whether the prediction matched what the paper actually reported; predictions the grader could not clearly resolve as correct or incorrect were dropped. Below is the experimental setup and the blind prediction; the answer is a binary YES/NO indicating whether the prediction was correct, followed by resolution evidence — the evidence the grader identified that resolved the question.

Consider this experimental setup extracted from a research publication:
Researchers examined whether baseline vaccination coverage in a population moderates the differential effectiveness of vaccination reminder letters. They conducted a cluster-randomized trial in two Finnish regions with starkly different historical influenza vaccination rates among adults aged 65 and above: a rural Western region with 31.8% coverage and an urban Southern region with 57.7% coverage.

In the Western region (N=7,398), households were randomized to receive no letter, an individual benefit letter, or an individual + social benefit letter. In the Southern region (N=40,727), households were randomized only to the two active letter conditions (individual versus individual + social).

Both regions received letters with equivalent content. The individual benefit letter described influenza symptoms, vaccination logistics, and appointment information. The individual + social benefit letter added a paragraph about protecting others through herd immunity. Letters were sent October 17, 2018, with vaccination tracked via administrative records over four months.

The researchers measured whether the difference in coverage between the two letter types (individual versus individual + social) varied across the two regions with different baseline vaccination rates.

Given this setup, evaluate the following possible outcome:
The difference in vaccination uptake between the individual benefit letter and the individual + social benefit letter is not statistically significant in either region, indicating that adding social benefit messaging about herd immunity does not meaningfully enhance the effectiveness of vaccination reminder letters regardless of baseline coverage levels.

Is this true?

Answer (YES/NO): YES